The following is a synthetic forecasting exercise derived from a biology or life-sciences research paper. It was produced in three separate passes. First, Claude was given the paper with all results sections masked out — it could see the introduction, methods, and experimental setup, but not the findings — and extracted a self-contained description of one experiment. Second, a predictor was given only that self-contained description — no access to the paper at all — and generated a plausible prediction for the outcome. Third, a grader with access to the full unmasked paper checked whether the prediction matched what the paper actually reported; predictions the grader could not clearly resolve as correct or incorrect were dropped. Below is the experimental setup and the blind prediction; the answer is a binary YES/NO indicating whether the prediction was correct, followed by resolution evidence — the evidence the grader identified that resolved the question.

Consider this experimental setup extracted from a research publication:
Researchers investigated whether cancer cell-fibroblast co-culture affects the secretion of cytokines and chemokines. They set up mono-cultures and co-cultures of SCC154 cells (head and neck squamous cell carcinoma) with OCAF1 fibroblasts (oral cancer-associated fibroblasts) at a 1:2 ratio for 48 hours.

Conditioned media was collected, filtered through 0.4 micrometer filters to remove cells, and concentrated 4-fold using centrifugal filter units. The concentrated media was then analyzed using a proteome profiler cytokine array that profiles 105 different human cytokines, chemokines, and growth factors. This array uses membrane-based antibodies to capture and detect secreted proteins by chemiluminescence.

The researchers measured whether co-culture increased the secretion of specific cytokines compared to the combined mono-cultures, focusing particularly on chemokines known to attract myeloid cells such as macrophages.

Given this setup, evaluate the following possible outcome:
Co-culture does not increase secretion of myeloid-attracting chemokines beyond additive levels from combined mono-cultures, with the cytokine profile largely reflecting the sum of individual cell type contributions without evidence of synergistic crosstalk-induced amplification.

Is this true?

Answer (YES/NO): NO